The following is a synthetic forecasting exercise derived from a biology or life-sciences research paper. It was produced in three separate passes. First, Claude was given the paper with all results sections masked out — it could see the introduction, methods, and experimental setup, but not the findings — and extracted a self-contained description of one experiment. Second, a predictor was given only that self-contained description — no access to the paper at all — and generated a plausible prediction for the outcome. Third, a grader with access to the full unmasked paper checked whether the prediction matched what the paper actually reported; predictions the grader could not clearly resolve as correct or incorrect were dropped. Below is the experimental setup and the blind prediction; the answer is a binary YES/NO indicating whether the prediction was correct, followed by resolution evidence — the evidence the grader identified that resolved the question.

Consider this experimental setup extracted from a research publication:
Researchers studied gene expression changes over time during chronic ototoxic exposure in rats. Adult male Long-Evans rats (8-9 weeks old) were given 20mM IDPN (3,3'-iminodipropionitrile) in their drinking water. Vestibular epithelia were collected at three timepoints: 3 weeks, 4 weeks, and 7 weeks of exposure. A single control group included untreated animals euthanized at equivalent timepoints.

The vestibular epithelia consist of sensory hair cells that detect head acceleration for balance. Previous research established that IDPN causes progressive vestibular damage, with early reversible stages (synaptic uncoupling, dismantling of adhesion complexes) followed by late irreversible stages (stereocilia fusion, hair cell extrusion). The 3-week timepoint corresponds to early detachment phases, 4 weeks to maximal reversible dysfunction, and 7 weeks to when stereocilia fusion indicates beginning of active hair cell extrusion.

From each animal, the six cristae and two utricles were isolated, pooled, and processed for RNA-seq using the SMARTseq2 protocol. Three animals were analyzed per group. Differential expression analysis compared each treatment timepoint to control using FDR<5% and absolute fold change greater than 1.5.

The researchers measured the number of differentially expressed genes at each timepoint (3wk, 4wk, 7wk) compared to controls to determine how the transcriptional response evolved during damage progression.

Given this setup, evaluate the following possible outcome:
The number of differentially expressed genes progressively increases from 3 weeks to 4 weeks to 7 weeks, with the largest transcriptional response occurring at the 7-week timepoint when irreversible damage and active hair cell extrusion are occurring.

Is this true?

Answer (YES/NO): YES